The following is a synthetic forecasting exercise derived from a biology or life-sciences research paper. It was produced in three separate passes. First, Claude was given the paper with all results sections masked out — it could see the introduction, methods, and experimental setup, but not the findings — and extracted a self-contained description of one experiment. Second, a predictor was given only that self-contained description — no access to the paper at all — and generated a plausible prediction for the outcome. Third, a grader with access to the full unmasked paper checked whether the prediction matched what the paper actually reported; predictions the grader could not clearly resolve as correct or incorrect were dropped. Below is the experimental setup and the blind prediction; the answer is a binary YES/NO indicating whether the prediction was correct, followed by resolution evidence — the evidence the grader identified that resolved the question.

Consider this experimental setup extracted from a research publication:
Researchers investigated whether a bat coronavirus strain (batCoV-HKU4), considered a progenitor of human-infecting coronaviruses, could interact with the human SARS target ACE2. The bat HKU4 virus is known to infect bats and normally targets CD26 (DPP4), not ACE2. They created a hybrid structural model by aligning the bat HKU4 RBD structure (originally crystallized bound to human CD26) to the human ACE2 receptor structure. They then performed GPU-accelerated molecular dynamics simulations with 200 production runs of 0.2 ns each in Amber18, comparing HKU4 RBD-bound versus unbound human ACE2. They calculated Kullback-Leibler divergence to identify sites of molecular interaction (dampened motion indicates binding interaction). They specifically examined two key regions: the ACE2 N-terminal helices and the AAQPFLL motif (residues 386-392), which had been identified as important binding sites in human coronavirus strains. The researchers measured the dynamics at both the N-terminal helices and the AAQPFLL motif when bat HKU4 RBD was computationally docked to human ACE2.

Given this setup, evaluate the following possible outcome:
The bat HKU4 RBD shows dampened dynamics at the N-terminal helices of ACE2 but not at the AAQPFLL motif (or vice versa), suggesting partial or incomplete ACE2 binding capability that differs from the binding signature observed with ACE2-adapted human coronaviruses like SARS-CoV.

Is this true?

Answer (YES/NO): YES